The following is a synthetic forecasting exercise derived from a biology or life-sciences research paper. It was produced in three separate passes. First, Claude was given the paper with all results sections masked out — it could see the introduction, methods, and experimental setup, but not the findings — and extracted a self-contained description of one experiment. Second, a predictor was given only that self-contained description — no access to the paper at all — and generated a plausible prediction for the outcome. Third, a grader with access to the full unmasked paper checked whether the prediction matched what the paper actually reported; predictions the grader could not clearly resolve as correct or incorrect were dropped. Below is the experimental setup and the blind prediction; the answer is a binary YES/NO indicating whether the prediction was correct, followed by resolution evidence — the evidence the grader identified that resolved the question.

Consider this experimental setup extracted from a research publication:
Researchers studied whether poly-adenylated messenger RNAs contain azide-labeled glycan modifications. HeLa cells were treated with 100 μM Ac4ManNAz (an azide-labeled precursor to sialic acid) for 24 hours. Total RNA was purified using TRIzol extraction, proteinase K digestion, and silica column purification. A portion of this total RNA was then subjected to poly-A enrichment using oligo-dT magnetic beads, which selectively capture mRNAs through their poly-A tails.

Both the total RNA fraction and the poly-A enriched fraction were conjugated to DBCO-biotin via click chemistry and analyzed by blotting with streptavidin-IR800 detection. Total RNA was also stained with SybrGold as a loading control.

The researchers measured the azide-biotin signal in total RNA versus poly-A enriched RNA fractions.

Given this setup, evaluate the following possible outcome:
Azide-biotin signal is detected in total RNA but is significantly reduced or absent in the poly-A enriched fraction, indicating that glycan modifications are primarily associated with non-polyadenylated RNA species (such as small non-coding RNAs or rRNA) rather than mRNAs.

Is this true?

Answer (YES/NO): YES